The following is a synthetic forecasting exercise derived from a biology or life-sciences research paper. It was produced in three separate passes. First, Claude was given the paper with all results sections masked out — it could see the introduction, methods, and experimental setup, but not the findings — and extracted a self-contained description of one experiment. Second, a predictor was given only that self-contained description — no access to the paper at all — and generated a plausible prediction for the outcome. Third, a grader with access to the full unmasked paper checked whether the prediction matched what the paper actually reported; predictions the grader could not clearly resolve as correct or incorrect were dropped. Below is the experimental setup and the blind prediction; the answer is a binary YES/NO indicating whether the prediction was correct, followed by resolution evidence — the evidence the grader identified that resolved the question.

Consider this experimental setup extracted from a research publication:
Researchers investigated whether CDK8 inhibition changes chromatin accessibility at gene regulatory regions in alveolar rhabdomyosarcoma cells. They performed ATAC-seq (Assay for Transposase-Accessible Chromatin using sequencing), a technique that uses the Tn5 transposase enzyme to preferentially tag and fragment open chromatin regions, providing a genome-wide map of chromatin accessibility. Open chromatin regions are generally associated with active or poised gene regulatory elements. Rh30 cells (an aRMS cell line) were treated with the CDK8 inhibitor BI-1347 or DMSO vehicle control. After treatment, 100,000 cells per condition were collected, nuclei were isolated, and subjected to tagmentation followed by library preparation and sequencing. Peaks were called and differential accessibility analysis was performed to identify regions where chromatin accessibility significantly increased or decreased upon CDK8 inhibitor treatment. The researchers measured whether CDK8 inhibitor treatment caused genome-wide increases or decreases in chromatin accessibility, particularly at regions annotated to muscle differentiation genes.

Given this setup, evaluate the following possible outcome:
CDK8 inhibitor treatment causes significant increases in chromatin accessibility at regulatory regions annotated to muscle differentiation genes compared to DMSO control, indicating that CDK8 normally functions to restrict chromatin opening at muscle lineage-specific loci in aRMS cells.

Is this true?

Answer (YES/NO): YES